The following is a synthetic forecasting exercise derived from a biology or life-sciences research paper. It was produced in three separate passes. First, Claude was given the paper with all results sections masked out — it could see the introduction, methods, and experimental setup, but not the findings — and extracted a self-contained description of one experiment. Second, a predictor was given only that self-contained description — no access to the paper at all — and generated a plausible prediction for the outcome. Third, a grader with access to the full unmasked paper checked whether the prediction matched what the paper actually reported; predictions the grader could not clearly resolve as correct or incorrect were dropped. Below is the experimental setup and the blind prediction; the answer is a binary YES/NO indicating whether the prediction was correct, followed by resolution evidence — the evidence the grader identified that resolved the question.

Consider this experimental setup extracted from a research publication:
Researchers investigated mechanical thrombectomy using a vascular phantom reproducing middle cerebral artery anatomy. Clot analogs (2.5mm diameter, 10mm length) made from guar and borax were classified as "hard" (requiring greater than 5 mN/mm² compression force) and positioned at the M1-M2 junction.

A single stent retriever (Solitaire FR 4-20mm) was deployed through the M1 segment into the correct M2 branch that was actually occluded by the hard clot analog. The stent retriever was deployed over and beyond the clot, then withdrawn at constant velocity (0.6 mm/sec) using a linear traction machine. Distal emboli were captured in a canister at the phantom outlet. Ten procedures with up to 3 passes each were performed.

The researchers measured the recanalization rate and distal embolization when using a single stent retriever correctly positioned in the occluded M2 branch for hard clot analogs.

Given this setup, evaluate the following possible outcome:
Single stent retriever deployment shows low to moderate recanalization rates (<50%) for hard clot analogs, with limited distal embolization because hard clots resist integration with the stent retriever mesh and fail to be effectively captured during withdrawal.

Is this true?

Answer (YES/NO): NO